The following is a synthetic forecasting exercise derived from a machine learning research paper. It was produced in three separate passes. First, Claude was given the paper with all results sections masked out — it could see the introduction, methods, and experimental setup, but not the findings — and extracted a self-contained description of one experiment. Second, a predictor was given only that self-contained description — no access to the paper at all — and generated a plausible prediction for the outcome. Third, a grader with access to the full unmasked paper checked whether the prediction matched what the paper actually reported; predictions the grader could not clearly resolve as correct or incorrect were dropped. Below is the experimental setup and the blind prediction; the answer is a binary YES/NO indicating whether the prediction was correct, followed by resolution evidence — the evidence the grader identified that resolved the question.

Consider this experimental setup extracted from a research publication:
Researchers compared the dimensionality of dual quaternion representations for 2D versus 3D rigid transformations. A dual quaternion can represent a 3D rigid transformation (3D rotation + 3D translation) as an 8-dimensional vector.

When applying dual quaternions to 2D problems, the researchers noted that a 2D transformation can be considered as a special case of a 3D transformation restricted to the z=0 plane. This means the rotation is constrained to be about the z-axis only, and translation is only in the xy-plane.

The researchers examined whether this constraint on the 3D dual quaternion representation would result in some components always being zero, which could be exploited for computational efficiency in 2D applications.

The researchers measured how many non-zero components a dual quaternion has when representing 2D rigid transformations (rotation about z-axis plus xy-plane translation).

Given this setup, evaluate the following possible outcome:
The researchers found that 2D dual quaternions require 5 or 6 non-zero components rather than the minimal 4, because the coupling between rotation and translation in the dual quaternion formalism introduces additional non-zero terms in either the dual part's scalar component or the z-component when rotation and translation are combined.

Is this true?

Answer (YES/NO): NO